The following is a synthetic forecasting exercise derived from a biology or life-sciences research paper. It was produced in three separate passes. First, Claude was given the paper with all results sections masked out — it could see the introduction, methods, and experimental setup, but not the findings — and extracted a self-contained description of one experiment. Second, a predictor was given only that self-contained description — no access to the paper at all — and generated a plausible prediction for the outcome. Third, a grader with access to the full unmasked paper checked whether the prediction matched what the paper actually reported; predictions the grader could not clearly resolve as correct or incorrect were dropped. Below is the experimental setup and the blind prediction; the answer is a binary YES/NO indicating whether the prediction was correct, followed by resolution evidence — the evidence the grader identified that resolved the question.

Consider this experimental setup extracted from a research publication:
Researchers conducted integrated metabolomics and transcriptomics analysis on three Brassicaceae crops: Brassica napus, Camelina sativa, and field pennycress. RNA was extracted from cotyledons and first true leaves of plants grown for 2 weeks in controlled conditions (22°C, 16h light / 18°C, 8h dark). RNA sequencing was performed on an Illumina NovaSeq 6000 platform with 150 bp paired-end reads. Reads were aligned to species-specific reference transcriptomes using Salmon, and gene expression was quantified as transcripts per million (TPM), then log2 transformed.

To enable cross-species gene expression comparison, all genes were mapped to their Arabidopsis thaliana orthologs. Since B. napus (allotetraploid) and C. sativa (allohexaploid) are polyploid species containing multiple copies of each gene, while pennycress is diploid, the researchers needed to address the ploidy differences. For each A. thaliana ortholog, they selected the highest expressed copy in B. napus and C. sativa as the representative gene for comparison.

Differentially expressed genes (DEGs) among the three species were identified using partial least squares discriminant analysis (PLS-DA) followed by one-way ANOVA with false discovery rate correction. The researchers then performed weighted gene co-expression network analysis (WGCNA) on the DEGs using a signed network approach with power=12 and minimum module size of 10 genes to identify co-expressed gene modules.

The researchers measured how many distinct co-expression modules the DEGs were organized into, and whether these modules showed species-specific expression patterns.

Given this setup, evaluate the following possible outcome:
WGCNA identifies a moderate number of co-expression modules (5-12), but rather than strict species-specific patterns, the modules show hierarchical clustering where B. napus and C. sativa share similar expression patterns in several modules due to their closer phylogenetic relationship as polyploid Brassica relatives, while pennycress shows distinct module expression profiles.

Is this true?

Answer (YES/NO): NO